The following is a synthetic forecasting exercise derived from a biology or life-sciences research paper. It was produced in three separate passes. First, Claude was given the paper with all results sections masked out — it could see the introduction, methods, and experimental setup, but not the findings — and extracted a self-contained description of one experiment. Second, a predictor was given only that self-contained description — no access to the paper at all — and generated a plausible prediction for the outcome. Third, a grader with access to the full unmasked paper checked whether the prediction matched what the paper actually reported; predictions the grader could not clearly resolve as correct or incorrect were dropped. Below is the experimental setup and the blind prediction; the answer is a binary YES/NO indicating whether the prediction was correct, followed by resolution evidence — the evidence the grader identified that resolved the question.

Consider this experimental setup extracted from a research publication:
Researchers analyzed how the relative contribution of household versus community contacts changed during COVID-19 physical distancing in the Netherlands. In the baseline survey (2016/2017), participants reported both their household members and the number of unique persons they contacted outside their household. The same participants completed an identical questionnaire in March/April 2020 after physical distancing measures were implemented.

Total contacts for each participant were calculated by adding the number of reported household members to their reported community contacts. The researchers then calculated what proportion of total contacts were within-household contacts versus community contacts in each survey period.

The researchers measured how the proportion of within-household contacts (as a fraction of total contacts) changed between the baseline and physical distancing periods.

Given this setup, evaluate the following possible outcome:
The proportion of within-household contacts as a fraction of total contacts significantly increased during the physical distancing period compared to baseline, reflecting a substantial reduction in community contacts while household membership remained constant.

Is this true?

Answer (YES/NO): YES